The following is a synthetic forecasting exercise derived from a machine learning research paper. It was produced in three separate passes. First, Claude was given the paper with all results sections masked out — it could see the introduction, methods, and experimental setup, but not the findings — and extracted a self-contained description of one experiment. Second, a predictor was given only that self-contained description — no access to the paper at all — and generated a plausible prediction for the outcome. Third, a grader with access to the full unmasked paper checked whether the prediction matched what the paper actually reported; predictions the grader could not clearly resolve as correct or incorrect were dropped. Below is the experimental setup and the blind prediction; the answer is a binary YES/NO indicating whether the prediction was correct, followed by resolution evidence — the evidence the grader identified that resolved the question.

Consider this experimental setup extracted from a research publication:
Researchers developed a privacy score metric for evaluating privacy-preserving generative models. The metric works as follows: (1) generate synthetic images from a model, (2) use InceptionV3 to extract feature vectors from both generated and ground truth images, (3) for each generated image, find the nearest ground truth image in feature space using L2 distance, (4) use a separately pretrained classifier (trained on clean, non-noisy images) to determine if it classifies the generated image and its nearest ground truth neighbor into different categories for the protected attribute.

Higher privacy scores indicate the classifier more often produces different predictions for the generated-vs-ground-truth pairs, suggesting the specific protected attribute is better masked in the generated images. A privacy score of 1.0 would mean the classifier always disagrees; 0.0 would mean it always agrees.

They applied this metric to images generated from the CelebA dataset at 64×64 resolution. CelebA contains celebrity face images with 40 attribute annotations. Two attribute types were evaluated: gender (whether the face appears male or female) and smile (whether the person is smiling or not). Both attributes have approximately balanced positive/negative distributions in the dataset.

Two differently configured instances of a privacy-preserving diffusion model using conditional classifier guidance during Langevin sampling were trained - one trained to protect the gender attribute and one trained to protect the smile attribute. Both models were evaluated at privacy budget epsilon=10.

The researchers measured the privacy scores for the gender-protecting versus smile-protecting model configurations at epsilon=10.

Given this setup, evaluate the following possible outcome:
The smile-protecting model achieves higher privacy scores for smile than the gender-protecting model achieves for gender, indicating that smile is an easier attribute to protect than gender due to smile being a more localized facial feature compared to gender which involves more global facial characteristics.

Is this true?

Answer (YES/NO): YES